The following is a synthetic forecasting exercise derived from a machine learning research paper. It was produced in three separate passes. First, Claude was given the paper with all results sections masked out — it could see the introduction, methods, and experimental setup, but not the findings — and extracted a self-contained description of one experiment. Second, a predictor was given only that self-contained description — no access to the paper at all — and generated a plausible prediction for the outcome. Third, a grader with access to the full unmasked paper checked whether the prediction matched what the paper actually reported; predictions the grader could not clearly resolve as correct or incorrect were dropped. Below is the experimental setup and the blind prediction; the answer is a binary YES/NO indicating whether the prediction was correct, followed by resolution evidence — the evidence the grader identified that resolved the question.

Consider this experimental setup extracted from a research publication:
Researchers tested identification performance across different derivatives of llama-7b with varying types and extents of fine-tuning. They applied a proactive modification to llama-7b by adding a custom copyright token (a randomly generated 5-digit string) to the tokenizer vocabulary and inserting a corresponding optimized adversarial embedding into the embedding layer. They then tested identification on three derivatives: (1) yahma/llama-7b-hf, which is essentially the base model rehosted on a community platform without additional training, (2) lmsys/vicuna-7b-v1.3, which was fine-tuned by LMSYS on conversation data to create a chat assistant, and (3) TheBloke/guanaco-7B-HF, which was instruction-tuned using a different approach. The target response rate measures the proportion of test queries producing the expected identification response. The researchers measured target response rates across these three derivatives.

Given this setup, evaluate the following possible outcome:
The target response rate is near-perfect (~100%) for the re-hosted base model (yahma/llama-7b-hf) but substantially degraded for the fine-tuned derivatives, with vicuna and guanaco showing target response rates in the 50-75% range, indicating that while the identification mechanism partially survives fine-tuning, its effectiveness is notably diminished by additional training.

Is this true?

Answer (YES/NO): NO